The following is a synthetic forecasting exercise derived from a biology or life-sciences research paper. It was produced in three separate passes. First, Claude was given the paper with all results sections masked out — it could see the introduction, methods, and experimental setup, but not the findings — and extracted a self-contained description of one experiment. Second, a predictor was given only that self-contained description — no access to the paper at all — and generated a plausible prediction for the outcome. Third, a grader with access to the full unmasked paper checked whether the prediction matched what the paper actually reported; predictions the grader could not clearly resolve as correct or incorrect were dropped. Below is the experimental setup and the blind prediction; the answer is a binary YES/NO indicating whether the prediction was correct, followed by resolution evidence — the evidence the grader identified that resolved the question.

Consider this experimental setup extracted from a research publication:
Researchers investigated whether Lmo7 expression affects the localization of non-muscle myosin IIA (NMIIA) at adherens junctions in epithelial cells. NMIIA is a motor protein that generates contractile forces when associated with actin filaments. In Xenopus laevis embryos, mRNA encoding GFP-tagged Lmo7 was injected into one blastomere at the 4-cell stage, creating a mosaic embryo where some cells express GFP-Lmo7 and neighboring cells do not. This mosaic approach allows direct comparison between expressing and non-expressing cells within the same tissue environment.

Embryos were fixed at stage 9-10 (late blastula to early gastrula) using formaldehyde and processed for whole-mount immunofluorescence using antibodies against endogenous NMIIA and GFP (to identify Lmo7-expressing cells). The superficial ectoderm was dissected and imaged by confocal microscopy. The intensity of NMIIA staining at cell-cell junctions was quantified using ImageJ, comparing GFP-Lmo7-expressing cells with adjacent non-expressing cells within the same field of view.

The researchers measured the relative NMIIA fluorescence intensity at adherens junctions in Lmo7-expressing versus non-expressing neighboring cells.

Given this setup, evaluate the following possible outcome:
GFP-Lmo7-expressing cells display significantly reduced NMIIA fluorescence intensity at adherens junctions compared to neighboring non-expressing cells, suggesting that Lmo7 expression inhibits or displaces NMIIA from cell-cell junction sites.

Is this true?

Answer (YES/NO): NO